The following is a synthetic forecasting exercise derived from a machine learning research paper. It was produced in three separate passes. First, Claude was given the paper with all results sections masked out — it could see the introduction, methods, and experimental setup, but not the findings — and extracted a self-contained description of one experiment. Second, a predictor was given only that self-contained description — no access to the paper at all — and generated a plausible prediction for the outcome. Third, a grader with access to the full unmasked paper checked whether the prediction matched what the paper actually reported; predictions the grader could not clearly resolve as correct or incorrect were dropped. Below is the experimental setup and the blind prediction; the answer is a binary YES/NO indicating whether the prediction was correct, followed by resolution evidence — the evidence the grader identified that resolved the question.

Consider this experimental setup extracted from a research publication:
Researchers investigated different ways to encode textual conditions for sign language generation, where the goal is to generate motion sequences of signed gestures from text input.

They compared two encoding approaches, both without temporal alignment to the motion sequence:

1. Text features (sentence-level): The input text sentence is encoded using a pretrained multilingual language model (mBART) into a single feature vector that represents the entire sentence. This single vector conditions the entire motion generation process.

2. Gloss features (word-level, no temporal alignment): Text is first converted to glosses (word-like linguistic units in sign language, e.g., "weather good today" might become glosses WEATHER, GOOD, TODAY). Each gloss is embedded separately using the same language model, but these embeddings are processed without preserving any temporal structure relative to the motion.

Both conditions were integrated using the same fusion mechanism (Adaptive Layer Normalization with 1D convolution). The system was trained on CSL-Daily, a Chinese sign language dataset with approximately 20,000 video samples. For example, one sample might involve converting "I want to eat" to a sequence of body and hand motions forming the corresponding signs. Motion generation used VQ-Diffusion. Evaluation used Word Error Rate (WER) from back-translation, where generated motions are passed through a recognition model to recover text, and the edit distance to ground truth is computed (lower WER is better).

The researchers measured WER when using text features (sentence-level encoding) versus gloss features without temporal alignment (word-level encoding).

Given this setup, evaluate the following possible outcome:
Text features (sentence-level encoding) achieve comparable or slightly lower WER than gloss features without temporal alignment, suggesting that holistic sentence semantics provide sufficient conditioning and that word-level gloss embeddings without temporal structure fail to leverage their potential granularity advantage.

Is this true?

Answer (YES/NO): YES